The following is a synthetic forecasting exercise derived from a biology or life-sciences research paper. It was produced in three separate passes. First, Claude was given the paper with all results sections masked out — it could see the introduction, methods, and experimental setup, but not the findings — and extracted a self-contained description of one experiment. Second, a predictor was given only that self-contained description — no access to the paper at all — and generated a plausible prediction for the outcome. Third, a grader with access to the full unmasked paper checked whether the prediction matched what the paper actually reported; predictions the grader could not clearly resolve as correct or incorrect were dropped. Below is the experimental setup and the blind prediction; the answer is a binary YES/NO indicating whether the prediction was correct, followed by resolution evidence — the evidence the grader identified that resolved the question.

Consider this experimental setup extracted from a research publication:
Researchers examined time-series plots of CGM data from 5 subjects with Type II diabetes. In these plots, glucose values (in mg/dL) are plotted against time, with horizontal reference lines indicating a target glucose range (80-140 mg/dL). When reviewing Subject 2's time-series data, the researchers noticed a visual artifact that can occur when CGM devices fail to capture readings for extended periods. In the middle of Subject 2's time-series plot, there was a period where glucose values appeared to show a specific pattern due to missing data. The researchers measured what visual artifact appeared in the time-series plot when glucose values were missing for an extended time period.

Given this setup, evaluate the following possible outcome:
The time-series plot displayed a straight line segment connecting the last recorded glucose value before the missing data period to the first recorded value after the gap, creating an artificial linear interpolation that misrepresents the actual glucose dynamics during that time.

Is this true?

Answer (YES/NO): YES